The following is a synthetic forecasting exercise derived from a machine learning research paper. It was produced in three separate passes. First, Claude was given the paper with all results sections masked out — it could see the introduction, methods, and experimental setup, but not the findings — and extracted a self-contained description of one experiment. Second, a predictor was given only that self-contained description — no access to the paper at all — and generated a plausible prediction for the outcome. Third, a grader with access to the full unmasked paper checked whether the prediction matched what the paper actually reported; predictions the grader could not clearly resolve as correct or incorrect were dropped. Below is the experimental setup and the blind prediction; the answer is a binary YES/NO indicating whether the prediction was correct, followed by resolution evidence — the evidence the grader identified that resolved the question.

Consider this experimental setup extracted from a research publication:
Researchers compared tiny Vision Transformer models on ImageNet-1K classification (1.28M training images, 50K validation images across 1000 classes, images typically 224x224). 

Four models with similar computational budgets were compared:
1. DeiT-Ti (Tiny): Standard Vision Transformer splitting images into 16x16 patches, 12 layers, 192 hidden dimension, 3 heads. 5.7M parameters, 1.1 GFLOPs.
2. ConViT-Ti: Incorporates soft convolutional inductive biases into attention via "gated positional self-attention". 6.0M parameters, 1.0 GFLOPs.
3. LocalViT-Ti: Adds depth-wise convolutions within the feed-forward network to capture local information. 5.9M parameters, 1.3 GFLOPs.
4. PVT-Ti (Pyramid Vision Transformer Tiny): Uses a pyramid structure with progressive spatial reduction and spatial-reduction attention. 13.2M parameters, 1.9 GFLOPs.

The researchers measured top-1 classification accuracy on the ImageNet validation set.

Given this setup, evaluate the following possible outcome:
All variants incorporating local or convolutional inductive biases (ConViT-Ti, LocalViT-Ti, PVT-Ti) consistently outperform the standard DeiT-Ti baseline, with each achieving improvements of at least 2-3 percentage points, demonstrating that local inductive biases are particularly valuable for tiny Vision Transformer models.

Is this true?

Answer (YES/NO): NO